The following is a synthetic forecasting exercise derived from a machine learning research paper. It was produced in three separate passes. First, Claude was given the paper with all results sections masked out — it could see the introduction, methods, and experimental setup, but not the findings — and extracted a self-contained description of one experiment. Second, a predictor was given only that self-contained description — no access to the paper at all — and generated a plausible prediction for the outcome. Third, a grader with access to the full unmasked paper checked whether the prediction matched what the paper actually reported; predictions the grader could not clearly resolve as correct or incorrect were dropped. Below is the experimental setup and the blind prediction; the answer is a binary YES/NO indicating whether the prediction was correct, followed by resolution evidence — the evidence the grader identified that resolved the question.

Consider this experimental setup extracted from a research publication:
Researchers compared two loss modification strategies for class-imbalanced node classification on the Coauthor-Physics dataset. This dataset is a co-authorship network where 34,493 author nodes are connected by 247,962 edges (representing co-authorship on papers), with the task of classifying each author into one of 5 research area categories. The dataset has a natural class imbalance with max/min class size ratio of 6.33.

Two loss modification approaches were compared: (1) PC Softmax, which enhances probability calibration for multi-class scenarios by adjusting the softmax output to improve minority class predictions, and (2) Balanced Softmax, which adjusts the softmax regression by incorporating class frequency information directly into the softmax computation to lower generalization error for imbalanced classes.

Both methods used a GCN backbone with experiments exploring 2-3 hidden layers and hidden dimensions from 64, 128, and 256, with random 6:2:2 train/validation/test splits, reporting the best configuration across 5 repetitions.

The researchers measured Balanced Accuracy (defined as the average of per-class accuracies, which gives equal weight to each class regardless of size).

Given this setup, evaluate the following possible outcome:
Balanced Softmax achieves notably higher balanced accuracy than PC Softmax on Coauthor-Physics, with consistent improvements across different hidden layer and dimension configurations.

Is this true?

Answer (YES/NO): NO